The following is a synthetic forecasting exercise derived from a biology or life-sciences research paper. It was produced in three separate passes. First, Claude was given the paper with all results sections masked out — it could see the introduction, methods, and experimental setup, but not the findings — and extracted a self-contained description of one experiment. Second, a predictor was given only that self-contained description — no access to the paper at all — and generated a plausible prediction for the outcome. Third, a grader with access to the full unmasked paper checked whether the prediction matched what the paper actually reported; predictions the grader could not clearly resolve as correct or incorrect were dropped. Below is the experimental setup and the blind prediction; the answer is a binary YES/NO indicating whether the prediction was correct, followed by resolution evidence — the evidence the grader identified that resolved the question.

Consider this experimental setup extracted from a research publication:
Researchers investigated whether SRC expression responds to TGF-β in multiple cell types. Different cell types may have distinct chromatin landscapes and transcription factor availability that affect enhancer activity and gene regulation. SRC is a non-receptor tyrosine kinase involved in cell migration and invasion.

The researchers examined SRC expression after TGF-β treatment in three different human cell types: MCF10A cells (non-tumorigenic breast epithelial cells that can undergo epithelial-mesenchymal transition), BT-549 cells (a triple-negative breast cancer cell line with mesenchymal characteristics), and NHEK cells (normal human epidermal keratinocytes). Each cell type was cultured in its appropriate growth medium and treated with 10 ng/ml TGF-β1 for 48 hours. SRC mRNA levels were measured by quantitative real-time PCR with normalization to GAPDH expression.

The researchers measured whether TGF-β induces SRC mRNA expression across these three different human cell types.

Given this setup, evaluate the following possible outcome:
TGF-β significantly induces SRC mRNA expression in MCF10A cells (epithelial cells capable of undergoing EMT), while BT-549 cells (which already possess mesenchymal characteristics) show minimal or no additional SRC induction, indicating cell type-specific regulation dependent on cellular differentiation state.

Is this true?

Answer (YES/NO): NO